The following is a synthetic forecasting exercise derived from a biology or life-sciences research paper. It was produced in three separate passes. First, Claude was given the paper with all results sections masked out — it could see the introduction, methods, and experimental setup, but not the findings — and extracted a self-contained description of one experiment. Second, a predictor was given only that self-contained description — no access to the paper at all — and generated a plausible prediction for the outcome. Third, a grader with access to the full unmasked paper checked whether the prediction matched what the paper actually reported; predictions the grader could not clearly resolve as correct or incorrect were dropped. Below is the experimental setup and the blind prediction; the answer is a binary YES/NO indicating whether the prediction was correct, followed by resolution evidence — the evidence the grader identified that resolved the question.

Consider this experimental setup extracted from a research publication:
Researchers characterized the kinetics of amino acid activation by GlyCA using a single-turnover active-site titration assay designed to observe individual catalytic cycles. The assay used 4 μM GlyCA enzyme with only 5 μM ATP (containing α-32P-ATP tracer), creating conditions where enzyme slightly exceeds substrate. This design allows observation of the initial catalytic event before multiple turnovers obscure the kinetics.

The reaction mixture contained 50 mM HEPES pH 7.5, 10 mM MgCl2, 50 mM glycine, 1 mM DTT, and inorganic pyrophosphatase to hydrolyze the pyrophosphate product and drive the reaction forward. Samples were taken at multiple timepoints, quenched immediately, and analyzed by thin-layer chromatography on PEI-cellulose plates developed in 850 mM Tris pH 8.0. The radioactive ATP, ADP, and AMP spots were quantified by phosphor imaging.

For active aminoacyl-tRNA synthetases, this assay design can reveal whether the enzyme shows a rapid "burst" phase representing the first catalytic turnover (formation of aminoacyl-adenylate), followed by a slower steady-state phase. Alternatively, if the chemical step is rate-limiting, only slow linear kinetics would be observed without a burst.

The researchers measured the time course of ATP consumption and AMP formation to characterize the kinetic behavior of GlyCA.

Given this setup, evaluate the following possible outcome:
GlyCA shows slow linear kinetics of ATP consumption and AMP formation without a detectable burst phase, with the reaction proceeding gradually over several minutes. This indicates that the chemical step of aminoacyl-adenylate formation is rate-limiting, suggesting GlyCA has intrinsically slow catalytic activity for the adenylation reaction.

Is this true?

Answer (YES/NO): NO